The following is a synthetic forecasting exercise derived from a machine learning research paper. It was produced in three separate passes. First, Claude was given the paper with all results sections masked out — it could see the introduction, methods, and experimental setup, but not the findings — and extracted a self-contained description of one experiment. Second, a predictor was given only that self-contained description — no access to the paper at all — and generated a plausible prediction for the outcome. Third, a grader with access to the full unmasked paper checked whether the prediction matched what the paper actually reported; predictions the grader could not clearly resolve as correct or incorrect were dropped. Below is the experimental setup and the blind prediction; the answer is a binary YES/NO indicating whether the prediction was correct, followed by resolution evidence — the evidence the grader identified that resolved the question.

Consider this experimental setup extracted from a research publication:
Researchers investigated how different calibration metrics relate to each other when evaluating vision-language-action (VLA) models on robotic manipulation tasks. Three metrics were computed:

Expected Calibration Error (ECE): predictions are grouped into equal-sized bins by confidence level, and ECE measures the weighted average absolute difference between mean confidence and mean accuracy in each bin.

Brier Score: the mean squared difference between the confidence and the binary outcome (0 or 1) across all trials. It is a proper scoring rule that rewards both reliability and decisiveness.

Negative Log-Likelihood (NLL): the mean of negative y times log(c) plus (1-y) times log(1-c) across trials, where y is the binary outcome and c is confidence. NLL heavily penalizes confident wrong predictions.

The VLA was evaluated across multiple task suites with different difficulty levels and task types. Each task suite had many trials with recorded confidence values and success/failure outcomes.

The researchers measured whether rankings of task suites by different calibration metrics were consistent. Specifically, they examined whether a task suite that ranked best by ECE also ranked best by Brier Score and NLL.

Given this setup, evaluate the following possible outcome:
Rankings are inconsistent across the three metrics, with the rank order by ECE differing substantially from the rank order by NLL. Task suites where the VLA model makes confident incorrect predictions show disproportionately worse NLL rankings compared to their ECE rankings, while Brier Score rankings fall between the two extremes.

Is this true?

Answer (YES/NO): NO